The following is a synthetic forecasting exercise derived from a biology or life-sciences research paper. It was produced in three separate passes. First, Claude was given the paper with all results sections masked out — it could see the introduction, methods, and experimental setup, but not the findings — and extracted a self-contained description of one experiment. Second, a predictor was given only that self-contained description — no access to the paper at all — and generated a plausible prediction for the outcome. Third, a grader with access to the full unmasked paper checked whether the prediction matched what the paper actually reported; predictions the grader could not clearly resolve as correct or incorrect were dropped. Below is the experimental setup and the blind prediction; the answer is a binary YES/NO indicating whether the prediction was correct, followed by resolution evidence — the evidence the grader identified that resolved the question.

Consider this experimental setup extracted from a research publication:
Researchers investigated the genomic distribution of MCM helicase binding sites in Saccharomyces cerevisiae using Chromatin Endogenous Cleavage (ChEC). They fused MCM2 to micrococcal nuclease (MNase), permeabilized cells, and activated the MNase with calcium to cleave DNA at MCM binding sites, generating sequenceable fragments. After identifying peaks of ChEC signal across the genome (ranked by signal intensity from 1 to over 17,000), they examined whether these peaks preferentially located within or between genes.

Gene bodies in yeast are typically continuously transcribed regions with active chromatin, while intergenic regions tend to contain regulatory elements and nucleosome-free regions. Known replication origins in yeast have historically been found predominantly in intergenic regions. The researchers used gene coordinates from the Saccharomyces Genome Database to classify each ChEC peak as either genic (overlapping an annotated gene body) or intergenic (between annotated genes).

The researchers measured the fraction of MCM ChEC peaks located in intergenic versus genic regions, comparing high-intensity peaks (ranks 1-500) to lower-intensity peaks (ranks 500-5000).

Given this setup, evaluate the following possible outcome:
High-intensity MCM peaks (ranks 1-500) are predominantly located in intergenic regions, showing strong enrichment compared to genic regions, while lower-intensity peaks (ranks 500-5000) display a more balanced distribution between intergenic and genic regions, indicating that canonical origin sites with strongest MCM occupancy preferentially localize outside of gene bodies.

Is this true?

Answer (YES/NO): NO